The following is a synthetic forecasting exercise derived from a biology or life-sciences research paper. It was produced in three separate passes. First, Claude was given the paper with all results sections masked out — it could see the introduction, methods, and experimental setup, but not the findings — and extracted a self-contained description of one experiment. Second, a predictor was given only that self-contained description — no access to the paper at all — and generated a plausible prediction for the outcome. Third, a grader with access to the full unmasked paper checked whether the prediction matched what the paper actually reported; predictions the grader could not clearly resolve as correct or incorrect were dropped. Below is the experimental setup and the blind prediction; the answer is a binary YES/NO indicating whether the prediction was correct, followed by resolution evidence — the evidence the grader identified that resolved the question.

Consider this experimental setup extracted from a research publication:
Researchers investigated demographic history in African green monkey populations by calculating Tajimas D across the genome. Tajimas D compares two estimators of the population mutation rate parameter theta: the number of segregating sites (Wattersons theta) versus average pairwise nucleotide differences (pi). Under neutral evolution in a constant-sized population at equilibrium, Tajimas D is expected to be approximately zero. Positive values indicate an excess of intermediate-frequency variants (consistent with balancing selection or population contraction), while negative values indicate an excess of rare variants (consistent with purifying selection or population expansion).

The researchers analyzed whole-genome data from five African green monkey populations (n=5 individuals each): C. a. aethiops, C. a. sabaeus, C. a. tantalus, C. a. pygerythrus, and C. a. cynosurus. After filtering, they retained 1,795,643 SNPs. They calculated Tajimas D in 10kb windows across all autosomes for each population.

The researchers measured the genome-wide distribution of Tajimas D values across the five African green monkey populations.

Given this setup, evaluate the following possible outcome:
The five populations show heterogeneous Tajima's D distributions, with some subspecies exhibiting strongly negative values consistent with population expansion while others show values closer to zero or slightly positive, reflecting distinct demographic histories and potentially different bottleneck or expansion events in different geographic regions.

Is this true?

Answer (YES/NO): NO